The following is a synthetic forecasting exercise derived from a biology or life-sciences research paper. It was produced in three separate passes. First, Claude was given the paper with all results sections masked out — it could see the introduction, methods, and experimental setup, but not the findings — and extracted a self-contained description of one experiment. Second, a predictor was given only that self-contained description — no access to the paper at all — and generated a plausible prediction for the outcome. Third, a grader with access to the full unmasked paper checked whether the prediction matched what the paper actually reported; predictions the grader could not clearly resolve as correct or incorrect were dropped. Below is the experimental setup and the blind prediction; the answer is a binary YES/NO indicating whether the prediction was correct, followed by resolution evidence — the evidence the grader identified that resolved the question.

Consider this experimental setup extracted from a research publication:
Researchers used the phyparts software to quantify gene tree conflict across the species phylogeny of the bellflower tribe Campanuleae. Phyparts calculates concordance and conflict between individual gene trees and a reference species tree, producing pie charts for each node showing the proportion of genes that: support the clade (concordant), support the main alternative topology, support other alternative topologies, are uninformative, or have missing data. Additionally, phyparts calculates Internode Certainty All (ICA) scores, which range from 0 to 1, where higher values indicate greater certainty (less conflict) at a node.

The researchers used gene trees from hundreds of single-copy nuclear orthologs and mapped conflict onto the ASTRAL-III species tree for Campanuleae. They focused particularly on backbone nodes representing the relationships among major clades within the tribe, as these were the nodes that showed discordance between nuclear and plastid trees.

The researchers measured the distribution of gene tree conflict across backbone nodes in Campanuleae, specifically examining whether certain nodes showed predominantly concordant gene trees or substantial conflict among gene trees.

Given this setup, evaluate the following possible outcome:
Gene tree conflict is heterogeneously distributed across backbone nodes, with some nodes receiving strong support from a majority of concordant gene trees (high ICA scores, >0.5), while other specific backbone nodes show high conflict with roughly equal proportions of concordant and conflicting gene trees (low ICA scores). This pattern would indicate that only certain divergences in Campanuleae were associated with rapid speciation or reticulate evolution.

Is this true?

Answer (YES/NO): NO